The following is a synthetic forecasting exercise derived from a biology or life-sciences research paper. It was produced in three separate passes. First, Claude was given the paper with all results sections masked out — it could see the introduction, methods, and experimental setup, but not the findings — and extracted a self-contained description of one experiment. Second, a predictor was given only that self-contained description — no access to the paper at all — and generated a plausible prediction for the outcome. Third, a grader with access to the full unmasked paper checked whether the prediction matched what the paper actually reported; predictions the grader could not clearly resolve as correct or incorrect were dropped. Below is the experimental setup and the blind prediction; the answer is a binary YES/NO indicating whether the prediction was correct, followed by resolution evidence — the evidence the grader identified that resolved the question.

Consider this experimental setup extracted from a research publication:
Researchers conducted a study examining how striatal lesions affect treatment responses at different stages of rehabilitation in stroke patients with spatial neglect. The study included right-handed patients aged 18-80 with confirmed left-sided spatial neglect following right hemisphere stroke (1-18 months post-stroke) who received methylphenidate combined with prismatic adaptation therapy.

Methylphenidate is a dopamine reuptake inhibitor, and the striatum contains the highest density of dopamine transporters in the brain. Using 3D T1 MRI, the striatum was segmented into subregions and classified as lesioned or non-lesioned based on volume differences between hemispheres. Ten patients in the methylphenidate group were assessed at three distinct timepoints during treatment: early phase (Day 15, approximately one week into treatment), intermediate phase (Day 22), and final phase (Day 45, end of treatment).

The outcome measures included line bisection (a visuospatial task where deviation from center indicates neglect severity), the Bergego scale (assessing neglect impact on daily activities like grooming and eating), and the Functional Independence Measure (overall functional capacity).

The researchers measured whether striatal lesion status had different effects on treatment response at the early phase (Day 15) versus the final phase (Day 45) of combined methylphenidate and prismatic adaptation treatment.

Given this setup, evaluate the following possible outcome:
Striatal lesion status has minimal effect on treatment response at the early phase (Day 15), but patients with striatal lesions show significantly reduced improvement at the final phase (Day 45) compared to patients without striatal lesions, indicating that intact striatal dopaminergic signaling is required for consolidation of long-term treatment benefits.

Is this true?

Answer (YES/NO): NO